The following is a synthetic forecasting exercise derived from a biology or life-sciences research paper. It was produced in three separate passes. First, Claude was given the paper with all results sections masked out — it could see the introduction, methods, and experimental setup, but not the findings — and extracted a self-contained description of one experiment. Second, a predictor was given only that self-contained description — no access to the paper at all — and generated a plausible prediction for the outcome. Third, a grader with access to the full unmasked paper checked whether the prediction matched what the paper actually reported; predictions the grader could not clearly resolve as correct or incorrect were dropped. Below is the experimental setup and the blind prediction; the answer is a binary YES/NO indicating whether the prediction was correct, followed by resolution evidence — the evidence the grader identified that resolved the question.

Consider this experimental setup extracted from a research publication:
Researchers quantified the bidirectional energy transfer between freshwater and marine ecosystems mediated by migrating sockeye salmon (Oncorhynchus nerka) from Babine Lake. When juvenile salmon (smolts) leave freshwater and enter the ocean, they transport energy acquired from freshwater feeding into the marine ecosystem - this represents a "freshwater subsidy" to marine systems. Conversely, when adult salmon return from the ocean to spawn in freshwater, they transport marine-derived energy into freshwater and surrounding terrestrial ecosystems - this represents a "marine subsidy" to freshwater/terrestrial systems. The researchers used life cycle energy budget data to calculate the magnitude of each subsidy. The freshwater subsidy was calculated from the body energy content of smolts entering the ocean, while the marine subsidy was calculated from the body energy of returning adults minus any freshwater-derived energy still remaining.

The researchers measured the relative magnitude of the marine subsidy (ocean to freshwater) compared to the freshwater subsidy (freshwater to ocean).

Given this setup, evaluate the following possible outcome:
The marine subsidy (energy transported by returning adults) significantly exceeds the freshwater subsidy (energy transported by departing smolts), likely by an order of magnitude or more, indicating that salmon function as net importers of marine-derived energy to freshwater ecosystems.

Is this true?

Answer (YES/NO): YES